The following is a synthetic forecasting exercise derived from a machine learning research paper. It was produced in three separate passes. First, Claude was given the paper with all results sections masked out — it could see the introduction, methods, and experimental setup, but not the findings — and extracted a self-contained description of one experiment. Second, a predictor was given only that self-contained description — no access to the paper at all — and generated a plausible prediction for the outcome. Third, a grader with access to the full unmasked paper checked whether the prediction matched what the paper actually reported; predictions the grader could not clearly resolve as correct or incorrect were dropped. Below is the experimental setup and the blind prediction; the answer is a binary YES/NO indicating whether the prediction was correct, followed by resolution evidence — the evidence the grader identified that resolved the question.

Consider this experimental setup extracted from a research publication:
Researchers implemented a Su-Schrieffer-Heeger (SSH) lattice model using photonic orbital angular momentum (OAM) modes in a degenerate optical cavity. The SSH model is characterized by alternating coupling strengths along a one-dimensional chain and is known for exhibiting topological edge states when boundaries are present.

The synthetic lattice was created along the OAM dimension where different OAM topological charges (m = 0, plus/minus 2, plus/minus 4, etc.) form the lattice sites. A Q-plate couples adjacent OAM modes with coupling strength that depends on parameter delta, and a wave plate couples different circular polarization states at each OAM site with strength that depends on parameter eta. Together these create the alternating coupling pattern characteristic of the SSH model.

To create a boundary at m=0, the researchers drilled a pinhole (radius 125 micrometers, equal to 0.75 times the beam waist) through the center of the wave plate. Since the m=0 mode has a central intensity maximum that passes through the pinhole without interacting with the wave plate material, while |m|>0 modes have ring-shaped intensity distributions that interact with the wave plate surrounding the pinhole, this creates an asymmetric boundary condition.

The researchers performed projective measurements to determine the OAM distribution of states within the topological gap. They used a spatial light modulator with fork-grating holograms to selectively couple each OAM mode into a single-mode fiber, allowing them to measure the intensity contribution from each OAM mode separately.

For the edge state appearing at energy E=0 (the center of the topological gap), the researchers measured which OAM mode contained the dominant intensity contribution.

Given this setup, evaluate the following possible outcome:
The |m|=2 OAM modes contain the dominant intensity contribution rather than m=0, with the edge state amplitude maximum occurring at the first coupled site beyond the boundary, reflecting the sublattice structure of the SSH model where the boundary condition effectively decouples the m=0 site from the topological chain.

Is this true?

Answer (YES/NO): NO